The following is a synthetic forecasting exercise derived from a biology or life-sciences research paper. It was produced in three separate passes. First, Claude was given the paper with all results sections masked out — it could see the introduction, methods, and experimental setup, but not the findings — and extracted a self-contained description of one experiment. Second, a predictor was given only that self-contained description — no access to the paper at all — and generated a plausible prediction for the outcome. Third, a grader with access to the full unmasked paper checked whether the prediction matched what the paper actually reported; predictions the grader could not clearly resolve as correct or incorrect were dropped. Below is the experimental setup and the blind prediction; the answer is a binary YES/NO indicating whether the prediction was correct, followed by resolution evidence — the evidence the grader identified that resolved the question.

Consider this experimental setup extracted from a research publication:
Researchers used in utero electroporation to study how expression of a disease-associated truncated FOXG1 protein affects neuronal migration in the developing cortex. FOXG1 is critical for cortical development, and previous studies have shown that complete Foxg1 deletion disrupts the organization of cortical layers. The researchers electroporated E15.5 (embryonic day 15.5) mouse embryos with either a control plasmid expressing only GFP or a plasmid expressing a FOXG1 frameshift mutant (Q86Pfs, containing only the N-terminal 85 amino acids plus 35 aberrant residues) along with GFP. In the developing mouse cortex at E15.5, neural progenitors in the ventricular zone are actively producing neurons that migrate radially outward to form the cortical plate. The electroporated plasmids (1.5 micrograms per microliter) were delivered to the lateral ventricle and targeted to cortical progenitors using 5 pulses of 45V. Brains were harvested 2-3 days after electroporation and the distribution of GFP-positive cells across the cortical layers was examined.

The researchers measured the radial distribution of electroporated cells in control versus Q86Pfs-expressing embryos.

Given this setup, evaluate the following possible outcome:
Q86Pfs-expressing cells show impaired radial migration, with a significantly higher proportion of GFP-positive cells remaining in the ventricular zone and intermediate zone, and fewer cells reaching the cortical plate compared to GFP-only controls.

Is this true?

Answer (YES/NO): NO